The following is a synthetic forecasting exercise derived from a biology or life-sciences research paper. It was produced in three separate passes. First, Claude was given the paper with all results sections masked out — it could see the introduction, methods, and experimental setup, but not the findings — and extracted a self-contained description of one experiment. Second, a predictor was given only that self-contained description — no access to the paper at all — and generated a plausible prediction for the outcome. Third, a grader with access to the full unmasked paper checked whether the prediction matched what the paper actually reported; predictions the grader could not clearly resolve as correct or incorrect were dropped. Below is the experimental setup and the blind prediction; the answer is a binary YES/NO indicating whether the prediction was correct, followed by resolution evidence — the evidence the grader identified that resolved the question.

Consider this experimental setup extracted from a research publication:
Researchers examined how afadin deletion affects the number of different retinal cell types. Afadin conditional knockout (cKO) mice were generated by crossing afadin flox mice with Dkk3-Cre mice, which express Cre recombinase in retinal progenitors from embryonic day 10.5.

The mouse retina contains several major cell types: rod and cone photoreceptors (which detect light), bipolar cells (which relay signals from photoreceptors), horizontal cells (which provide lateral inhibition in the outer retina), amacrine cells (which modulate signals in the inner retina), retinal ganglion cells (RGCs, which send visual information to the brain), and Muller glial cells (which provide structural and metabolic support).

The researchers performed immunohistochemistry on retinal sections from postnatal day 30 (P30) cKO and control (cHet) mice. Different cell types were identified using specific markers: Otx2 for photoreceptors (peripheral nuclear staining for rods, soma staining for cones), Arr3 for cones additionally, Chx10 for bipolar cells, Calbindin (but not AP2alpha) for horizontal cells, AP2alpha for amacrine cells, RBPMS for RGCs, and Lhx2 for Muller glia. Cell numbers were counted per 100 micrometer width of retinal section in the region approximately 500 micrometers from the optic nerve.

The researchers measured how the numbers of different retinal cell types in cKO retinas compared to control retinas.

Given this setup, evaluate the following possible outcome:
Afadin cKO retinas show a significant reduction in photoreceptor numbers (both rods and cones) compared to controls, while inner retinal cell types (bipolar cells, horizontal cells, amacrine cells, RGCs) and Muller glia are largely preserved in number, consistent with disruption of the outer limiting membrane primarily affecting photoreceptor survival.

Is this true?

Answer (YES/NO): NO